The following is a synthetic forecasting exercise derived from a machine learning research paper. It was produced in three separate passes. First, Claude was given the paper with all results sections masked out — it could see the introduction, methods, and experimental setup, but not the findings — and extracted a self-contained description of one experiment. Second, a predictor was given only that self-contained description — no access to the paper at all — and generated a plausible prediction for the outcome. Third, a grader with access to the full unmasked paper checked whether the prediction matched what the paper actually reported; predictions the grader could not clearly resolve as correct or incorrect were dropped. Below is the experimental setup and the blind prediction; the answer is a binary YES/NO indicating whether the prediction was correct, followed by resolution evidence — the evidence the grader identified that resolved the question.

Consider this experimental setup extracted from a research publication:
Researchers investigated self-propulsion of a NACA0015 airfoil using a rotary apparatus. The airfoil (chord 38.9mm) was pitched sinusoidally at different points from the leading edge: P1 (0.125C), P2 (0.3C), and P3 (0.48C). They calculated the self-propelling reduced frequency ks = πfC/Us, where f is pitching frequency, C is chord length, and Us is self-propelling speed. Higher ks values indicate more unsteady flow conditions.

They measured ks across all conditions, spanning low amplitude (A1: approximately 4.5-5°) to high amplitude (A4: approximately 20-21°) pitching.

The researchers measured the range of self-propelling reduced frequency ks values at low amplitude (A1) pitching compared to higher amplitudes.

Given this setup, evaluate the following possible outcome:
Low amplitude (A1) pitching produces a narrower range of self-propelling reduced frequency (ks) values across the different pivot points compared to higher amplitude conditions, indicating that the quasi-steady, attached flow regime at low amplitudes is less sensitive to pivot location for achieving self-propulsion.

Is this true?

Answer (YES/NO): NO